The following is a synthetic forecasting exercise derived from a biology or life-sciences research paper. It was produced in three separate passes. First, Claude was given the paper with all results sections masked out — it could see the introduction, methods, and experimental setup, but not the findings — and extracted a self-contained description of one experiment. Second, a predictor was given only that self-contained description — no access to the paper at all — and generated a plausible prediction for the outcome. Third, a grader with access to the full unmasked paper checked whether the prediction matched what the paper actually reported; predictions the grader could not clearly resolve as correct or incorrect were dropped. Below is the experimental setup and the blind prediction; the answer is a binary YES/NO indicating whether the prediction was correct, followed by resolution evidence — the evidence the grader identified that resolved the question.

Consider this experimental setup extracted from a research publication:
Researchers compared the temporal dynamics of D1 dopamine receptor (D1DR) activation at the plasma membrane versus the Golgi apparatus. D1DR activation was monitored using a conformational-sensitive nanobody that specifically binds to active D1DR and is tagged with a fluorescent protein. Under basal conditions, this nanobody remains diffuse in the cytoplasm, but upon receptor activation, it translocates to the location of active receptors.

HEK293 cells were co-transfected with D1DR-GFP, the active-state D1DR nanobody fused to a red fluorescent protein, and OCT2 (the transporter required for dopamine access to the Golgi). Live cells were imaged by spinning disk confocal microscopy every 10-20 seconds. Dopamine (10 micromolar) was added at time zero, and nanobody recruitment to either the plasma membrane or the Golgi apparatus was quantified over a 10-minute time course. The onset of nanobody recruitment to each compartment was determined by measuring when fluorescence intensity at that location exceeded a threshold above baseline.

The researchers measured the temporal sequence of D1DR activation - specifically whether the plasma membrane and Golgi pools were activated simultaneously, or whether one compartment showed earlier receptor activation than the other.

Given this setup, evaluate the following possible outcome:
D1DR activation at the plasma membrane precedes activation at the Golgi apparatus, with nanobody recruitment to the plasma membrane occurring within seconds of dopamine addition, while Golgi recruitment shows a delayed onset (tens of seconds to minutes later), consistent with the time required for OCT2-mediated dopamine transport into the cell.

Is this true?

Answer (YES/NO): YES